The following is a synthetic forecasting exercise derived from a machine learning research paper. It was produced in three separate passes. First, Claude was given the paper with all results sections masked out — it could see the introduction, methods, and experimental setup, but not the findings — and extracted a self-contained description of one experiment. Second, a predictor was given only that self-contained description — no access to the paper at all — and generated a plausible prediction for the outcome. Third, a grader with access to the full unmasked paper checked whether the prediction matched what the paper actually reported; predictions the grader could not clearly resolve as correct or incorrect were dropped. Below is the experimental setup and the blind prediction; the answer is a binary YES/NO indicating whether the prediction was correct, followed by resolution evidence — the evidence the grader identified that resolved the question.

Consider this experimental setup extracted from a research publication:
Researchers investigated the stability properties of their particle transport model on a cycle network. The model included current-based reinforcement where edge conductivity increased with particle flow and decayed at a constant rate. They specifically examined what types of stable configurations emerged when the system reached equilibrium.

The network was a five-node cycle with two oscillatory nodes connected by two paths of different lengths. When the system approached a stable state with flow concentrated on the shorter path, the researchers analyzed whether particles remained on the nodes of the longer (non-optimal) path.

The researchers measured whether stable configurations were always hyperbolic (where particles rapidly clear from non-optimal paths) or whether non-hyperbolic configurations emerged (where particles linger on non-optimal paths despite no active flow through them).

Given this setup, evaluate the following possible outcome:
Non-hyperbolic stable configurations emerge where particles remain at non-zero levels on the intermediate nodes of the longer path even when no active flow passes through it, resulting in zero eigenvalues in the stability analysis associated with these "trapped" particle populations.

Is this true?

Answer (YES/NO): YES